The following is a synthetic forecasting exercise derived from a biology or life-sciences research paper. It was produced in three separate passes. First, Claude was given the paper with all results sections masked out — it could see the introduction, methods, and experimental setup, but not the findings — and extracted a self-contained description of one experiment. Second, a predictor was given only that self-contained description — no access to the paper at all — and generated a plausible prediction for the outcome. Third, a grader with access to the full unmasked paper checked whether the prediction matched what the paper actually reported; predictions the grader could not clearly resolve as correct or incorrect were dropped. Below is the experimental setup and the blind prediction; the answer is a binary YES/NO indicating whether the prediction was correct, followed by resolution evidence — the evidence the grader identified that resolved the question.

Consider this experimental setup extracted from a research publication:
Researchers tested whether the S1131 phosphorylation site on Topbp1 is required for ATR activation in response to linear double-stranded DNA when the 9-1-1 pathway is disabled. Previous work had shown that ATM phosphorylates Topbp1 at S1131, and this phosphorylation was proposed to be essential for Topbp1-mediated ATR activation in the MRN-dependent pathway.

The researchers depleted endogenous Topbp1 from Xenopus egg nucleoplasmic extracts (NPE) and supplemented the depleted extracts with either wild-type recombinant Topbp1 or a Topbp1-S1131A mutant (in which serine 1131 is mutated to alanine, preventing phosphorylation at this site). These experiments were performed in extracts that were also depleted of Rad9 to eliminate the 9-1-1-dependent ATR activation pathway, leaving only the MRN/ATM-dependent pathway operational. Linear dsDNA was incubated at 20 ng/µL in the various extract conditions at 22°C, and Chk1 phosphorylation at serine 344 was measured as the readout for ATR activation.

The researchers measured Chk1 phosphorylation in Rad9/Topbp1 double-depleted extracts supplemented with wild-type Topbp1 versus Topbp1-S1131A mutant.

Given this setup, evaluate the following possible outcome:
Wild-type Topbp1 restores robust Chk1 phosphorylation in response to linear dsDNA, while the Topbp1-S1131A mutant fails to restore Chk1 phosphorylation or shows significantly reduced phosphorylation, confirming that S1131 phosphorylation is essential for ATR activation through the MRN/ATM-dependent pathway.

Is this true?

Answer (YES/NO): NO